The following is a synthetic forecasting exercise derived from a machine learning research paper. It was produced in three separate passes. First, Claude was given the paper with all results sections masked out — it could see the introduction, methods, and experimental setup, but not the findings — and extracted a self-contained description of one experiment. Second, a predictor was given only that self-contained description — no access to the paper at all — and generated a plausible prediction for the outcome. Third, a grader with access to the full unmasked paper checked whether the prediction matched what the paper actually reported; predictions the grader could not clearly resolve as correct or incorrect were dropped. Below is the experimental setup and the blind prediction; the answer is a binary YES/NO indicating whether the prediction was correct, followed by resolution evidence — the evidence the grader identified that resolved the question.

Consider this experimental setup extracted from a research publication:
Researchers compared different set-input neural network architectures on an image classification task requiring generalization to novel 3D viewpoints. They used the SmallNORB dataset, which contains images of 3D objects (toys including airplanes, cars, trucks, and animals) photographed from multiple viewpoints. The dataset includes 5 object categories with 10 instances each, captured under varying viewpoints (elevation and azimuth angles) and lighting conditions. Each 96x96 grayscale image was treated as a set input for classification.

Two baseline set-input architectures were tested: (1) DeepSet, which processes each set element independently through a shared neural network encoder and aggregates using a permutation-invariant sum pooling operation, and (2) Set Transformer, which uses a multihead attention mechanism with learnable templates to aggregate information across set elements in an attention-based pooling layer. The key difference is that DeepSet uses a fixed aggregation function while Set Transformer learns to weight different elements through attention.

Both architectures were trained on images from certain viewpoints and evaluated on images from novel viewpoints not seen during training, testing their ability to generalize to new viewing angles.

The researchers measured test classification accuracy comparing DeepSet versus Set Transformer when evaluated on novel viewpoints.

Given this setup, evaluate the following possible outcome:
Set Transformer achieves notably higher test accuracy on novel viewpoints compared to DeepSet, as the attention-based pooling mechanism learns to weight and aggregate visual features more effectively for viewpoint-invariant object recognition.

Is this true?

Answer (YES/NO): YES